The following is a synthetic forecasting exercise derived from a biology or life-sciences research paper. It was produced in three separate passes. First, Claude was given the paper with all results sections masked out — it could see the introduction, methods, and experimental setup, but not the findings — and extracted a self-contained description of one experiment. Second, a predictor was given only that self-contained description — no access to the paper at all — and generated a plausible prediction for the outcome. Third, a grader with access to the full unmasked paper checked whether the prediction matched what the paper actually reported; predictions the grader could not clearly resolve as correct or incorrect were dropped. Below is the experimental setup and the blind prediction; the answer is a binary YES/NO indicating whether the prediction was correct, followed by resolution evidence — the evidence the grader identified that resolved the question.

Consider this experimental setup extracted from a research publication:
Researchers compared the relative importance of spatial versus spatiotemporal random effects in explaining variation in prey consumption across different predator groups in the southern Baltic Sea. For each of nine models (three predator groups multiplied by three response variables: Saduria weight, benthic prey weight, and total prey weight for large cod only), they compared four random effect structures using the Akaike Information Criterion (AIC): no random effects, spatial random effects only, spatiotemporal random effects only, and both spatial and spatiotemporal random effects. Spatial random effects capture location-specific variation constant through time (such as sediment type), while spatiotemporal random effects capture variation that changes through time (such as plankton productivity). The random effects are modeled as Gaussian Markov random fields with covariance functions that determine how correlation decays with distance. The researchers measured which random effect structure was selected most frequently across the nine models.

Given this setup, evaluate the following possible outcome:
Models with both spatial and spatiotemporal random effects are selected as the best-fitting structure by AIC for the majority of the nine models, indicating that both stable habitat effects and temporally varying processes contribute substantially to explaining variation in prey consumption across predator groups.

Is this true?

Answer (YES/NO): YES